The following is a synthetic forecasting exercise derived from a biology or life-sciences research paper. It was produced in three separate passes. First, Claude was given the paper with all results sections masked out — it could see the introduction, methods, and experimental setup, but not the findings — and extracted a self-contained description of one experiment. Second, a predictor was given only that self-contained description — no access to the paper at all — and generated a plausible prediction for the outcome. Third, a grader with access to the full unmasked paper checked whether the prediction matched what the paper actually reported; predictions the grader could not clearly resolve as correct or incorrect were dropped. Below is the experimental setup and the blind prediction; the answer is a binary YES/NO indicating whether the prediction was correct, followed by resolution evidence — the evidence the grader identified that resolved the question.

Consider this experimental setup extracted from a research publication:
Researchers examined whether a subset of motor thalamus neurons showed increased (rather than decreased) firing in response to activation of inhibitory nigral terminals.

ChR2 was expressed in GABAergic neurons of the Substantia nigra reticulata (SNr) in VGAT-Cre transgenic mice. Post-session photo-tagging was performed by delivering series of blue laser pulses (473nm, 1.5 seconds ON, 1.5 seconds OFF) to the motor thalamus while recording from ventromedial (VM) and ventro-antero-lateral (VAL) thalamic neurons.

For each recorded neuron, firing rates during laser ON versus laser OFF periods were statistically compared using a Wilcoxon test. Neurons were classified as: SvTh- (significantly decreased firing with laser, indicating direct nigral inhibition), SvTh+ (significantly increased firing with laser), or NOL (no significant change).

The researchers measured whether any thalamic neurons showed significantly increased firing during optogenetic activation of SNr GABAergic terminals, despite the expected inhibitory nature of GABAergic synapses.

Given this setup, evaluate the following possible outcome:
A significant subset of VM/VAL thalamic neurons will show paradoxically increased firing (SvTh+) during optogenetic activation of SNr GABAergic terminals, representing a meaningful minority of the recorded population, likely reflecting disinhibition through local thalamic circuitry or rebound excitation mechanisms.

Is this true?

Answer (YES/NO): YES